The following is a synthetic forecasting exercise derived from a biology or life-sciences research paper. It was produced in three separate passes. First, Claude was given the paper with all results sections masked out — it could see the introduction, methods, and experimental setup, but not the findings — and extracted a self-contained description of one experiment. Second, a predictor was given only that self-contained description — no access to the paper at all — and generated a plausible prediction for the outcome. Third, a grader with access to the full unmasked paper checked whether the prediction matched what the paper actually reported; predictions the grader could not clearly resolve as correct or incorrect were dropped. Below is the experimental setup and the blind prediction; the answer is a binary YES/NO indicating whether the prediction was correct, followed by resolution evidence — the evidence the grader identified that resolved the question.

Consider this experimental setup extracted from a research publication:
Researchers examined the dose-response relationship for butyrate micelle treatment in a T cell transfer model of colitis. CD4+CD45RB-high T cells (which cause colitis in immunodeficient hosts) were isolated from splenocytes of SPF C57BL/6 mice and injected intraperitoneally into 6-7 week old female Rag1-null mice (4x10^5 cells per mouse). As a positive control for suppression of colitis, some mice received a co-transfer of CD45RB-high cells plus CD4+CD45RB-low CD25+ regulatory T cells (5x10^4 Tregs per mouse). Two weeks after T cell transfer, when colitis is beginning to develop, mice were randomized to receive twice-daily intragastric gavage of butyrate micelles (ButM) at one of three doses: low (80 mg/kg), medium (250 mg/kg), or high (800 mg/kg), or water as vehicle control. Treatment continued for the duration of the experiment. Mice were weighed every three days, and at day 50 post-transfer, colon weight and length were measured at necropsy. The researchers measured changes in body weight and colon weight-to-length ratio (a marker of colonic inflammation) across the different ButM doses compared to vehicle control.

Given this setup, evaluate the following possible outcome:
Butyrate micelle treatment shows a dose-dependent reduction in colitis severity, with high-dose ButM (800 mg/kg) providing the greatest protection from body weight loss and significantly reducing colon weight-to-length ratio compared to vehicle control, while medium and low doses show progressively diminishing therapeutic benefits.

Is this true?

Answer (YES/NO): NO